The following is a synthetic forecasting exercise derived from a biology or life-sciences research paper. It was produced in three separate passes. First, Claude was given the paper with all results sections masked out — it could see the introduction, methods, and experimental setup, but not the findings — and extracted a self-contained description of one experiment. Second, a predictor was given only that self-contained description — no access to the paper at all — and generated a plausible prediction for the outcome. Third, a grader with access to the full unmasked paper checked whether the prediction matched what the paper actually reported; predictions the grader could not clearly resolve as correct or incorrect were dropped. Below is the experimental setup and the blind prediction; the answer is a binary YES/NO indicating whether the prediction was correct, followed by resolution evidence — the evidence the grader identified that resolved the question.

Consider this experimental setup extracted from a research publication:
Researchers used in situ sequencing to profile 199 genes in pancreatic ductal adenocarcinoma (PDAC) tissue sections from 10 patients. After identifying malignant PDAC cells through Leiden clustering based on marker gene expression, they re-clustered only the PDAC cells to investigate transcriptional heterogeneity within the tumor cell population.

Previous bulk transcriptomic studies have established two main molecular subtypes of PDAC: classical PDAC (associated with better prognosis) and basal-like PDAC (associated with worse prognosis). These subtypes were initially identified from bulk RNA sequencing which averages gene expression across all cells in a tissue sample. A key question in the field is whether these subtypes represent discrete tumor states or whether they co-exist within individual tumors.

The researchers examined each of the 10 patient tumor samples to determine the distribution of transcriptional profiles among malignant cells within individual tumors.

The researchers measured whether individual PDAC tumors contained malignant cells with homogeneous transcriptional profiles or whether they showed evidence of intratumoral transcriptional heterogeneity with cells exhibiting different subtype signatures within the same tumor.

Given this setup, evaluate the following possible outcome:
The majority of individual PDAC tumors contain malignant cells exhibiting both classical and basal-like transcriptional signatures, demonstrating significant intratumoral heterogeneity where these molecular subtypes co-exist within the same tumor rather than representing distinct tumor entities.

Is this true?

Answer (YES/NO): NO